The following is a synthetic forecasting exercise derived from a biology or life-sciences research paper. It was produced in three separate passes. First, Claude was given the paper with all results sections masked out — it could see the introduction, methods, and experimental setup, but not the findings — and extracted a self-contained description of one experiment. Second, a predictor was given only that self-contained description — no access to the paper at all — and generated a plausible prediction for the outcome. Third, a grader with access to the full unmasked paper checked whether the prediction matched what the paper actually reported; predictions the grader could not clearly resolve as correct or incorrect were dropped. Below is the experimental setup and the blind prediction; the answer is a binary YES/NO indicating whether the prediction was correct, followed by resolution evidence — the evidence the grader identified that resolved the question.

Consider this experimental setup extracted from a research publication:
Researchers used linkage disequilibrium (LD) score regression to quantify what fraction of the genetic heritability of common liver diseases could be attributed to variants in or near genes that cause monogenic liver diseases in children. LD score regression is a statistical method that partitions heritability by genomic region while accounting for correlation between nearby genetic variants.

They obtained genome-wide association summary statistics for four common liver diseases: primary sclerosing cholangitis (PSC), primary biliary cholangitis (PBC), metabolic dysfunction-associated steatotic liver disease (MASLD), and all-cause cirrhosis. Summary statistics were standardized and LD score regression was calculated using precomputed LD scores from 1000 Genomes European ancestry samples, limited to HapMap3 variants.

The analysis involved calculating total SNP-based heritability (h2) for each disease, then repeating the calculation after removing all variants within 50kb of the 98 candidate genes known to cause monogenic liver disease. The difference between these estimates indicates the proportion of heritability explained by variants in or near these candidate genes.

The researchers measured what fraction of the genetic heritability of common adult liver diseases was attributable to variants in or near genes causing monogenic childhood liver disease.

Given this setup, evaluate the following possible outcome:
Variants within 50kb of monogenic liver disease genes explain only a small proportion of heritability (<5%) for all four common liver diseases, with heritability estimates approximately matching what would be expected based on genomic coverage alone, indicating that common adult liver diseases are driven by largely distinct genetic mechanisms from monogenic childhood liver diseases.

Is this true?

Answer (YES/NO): YES